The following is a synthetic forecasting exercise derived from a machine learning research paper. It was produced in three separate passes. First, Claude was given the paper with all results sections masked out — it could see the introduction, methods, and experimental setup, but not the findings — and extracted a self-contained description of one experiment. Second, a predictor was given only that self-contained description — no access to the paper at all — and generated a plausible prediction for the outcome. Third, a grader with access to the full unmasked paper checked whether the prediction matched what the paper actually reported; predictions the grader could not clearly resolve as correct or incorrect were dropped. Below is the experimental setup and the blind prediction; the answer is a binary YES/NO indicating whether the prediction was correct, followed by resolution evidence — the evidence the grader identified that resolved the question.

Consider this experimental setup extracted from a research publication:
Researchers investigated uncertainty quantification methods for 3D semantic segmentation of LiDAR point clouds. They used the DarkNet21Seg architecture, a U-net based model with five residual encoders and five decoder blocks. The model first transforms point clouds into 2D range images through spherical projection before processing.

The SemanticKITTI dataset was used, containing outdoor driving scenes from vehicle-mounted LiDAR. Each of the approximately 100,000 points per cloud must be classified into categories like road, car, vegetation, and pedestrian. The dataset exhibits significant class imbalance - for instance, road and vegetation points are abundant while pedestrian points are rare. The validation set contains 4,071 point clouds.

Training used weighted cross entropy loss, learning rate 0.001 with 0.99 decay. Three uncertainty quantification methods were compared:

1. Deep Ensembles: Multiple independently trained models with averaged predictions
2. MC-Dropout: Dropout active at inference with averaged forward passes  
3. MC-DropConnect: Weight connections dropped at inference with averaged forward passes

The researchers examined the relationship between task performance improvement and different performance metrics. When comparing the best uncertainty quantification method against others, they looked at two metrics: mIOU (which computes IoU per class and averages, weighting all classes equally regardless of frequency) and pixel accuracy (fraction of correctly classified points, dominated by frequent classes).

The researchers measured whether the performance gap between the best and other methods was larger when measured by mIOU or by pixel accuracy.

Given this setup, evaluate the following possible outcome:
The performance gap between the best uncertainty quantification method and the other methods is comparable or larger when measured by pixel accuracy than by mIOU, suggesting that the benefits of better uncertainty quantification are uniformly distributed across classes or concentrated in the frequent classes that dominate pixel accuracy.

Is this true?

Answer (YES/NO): NO